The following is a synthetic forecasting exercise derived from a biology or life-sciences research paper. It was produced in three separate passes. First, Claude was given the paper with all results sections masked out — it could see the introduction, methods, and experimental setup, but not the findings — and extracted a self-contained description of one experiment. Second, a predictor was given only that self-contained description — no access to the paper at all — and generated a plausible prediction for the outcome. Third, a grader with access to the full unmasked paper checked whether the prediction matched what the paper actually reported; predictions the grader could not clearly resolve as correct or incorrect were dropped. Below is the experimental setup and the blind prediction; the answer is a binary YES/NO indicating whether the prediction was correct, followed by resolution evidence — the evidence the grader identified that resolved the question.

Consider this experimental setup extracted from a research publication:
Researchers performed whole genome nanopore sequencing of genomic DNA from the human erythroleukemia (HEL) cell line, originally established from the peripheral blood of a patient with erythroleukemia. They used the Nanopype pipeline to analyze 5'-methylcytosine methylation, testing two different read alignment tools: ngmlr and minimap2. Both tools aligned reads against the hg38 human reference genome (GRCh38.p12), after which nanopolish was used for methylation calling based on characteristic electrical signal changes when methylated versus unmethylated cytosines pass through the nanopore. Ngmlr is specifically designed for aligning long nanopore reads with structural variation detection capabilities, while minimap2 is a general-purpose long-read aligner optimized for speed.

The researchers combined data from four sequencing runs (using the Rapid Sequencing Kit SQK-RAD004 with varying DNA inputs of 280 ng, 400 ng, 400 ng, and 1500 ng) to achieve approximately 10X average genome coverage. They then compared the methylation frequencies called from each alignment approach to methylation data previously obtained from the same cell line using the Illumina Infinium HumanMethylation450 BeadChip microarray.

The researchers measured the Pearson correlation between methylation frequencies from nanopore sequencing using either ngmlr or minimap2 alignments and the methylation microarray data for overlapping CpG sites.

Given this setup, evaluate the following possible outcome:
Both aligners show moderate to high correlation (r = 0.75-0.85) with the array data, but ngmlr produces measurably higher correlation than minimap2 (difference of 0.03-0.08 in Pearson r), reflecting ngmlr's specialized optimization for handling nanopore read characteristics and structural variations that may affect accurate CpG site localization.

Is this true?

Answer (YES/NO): NO